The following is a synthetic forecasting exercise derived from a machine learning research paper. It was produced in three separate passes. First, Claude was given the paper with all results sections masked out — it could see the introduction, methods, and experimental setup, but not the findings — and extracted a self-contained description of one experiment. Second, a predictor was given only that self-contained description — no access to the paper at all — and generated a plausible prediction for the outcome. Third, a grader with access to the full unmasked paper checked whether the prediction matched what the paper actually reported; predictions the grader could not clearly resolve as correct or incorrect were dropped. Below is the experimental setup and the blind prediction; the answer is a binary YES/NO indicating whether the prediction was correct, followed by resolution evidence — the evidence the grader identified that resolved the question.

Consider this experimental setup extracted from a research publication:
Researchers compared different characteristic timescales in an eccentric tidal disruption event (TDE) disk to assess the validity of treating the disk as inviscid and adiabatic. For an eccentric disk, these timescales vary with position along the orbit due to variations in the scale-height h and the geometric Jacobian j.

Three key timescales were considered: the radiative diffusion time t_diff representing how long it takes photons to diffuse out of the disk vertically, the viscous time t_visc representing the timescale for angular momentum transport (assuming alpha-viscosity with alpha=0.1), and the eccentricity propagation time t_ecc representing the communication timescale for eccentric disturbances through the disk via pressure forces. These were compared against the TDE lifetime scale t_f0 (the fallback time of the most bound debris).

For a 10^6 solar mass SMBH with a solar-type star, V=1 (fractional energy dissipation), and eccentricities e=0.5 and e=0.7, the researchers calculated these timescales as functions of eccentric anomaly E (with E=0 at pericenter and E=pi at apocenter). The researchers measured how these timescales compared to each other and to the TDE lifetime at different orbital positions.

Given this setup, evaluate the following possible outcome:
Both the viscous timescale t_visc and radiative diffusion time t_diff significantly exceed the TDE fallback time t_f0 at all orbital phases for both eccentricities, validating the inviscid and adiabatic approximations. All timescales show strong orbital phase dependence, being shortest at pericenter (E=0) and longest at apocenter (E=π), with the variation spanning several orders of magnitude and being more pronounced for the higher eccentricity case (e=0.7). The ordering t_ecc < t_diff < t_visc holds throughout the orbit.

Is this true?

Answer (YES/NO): NO